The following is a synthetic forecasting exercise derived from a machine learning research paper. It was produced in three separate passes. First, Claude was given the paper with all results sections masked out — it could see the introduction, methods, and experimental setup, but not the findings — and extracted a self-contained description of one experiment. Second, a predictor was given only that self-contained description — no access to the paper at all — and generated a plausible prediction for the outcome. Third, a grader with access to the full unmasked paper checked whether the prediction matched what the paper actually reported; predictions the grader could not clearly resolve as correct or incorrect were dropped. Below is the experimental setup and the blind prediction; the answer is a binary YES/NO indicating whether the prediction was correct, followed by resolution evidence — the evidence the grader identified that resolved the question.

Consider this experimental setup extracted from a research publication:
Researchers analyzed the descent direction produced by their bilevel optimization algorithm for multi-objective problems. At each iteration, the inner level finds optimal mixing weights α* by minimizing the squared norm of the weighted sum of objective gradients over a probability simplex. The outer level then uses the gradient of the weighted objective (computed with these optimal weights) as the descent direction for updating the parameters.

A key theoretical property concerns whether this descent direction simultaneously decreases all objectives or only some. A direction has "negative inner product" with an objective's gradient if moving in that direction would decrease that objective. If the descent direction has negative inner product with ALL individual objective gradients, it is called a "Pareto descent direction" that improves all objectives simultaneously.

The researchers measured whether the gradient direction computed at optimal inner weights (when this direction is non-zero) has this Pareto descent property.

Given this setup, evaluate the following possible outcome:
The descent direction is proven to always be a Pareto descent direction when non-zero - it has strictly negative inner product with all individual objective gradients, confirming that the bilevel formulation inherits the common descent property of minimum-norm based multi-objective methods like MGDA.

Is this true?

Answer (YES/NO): YES